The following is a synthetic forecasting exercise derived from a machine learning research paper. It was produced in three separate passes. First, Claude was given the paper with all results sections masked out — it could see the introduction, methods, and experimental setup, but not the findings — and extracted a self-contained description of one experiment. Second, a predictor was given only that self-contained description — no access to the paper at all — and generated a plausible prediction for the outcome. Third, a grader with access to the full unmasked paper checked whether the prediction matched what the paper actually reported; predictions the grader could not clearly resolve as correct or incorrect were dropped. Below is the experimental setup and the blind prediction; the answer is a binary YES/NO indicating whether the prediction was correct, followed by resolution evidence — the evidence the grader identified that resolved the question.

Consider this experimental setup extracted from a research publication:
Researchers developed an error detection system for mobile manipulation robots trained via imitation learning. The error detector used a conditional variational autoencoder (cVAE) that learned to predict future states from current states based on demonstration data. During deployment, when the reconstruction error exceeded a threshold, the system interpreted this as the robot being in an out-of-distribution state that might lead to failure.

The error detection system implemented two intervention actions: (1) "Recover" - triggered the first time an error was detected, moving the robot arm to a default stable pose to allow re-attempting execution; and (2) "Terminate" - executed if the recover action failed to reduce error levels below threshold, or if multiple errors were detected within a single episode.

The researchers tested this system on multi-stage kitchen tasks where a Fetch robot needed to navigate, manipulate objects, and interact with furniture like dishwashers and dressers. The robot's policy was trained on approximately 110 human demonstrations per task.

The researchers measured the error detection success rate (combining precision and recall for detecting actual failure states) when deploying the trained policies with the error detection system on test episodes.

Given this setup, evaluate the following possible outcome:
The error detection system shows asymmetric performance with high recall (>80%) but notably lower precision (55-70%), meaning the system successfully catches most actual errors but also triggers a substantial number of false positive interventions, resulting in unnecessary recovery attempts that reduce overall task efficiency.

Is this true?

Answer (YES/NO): NO